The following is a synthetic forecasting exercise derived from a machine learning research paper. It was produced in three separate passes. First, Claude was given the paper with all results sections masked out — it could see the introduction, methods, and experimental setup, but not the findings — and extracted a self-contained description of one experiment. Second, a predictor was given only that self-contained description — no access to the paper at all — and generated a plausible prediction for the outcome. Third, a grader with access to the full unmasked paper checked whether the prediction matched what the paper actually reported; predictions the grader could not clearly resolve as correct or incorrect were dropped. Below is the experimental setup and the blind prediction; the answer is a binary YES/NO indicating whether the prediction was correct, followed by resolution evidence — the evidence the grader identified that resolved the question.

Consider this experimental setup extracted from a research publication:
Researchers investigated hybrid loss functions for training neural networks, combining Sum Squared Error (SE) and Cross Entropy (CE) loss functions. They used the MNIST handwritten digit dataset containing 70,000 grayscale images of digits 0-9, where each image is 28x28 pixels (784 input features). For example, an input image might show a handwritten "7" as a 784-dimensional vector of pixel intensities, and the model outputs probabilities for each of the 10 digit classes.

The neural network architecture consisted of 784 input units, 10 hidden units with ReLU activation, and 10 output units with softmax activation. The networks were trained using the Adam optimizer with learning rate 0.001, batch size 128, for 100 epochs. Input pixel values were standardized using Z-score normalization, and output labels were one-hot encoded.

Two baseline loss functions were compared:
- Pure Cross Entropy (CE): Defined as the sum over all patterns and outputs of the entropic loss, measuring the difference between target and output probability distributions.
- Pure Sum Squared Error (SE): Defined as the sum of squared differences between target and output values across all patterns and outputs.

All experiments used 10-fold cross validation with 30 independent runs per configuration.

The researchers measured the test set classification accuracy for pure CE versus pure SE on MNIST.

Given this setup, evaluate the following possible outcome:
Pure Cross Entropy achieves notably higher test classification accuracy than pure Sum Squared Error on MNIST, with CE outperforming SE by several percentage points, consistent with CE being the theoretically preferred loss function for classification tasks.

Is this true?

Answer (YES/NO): NO